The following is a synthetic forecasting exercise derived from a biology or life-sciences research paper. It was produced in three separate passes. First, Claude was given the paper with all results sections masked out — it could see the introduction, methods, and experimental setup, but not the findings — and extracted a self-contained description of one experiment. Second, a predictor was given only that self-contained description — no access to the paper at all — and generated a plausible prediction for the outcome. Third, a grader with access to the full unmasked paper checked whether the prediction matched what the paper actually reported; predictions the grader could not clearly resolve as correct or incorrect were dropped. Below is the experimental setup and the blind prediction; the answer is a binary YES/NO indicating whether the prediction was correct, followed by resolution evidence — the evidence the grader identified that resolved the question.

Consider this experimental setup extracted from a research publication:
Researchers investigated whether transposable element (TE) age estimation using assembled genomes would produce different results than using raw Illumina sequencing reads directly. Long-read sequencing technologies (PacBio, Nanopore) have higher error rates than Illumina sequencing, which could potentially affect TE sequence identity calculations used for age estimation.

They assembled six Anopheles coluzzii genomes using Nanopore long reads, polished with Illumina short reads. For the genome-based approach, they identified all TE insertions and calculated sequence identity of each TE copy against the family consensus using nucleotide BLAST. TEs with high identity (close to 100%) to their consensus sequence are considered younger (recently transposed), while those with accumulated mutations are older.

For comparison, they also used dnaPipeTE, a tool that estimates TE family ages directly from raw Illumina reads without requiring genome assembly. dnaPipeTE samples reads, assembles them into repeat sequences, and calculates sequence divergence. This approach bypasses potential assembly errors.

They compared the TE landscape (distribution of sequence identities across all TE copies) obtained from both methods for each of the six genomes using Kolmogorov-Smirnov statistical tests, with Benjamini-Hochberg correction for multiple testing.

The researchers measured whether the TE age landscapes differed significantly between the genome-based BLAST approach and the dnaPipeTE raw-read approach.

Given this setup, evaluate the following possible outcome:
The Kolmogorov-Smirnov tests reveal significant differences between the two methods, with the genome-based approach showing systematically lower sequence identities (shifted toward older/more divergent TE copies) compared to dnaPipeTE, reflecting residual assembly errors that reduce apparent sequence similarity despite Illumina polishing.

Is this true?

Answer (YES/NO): NO